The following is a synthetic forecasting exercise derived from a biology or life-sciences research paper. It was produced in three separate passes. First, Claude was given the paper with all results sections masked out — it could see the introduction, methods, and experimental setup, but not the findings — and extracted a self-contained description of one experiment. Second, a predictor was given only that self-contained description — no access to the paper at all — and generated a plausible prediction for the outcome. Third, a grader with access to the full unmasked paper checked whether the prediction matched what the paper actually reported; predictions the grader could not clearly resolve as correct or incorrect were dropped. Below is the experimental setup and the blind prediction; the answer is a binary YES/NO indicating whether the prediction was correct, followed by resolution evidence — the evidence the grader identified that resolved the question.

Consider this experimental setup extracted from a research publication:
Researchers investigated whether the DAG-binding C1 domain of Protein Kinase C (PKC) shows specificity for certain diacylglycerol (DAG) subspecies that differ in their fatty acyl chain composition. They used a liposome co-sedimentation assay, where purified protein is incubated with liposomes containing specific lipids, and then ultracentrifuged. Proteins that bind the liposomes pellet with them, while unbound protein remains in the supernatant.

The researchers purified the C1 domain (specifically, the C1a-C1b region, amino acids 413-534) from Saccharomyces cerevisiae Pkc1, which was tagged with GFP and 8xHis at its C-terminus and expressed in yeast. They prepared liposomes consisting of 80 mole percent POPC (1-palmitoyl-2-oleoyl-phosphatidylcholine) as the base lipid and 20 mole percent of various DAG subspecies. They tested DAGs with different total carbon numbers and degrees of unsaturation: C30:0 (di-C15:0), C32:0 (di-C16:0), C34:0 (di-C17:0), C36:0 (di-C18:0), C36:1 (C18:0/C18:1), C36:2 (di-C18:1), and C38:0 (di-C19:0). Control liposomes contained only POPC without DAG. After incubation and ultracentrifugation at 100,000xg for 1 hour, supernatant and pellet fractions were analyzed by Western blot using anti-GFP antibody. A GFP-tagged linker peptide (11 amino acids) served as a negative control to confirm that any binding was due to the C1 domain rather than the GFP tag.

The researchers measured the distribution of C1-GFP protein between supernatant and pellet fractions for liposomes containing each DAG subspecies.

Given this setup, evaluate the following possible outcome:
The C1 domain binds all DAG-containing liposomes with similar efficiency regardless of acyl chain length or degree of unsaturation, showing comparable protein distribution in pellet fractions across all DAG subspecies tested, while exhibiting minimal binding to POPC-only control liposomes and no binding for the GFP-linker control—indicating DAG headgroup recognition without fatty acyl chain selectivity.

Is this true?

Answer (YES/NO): NO